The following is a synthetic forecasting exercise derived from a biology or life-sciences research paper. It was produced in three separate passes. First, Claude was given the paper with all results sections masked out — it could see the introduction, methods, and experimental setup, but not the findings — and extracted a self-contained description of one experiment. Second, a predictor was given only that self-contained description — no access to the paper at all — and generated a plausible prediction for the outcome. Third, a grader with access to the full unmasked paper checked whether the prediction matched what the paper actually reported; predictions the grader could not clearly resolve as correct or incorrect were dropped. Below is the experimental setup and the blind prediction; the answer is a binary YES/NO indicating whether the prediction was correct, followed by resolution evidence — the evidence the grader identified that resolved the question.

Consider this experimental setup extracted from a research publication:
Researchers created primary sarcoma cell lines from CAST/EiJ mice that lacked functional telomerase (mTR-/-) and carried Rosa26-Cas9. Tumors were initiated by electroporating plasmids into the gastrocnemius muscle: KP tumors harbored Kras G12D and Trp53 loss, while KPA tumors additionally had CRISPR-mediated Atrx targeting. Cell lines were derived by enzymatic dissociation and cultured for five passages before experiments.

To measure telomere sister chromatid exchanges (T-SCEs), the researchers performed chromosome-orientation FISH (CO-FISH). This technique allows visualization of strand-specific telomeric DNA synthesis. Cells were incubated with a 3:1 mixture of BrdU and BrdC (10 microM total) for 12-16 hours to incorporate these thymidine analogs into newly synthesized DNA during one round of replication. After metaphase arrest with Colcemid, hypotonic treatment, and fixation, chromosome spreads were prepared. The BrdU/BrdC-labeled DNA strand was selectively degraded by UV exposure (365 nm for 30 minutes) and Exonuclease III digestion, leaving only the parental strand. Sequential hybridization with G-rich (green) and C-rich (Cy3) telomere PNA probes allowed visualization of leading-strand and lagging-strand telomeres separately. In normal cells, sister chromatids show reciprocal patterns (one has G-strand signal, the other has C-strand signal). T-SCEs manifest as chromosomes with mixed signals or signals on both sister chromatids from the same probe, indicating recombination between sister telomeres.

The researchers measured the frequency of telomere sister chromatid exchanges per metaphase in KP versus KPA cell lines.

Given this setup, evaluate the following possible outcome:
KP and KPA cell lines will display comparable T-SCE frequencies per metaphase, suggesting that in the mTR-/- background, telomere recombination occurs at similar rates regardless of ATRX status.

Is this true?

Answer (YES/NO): NO